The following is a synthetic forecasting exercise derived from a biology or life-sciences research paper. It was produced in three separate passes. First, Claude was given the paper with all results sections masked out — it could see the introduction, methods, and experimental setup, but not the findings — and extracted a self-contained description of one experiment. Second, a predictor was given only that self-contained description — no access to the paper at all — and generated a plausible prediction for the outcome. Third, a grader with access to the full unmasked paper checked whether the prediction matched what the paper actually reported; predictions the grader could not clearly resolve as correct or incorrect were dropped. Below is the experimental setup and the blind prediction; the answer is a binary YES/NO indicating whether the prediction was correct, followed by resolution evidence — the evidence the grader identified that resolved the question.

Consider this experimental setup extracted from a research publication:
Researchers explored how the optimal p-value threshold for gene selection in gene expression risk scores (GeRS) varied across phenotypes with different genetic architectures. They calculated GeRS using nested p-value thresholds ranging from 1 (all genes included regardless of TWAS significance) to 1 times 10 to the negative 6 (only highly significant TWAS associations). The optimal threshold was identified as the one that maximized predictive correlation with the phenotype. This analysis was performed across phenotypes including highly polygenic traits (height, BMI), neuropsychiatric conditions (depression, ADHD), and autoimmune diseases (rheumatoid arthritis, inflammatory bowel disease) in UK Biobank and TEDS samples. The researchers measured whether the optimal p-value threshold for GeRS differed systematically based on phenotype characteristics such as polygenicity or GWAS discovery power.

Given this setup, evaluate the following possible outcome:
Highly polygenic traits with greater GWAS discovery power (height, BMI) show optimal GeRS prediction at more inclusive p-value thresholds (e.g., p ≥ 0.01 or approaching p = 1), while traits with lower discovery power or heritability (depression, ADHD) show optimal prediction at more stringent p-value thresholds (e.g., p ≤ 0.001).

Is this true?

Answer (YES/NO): NO